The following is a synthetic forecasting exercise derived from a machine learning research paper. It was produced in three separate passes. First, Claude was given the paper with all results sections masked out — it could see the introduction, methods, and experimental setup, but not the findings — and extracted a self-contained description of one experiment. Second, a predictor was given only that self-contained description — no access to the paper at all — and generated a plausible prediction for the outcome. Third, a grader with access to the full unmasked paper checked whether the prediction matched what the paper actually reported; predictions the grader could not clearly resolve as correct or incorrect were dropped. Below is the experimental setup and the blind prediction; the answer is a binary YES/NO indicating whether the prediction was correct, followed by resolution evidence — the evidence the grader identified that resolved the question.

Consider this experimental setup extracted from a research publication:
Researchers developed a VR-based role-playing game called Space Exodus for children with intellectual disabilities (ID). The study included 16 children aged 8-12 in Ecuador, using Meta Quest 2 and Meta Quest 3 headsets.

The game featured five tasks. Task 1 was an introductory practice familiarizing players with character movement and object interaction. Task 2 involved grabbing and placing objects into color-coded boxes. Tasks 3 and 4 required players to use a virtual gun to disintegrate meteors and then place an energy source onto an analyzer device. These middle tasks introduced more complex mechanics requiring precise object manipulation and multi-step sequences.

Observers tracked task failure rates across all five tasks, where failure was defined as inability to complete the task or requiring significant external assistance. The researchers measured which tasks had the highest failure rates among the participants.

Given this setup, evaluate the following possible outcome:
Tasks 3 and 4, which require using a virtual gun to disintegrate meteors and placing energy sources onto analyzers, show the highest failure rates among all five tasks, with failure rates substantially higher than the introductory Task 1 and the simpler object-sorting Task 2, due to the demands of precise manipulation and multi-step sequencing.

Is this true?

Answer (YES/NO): YES